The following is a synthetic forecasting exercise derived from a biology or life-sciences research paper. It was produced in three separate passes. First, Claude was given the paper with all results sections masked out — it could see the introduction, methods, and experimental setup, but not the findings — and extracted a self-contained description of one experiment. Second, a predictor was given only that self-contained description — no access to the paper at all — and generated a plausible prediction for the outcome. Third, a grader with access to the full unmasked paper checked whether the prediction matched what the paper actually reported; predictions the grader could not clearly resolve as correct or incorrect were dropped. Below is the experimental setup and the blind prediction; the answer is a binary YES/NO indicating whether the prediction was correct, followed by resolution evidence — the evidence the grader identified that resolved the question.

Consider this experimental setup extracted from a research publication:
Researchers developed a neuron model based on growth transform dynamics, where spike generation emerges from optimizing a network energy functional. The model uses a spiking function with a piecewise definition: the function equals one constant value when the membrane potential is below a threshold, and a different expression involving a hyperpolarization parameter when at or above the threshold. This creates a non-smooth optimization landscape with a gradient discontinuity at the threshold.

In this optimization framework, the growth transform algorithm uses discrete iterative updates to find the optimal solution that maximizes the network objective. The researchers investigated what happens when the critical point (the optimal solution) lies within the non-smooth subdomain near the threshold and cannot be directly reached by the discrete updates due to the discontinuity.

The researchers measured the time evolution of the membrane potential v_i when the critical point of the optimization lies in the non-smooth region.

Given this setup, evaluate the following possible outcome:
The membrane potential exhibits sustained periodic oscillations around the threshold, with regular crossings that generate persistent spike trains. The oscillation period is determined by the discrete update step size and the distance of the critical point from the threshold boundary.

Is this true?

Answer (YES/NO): YES